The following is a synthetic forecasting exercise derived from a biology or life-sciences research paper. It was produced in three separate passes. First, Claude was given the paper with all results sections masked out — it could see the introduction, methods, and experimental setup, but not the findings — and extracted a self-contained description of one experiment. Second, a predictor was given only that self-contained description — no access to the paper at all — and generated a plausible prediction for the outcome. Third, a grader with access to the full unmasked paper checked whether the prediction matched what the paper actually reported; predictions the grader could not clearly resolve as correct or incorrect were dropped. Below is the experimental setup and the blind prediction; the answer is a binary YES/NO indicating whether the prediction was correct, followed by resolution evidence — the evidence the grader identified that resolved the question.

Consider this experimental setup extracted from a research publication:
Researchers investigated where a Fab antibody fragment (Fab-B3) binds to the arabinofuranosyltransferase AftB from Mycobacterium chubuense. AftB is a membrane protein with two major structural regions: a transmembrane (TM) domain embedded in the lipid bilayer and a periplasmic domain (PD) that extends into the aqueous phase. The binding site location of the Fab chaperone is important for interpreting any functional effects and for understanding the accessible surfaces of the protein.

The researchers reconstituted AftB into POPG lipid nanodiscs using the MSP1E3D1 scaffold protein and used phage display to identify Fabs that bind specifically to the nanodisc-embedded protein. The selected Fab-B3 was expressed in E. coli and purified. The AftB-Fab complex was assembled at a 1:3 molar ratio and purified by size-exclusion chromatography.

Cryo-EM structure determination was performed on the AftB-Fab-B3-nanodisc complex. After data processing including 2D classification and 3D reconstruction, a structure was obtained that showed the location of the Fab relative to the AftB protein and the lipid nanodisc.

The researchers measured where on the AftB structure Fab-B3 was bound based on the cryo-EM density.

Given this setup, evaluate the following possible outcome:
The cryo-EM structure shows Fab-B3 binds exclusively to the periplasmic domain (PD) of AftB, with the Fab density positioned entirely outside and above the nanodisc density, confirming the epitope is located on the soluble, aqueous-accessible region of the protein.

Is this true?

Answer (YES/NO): YES